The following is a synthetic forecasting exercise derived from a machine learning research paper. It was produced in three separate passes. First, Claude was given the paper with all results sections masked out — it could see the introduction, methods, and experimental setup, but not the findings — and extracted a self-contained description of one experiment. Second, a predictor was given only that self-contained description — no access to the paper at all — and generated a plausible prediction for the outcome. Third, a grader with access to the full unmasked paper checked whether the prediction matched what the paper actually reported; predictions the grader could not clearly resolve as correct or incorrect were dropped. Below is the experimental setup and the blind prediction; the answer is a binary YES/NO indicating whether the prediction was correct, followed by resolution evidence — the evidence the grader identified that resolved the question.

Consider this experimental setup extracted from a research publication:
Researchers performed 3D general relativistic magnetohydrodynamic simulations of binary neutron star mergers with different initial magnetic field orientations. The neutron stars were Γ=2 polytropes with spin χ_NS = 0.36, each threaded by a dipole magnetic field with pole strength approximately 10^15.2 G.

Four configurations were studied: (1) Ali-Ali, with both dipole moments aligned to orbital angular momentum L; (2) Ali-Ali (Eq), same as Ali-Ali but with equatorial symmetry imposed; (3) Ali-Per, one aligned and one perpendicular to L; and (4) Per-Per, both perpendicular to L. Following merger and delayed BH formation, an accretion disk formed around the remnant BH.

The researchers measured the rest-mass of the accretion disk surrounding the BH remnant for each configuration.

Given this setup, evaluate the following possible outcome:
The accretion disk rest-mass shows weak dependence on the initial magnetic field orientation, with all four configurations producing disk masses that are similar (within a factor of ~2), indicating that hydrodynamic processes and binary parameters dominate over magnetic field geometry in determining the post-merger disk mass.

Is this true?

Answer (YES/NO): YES